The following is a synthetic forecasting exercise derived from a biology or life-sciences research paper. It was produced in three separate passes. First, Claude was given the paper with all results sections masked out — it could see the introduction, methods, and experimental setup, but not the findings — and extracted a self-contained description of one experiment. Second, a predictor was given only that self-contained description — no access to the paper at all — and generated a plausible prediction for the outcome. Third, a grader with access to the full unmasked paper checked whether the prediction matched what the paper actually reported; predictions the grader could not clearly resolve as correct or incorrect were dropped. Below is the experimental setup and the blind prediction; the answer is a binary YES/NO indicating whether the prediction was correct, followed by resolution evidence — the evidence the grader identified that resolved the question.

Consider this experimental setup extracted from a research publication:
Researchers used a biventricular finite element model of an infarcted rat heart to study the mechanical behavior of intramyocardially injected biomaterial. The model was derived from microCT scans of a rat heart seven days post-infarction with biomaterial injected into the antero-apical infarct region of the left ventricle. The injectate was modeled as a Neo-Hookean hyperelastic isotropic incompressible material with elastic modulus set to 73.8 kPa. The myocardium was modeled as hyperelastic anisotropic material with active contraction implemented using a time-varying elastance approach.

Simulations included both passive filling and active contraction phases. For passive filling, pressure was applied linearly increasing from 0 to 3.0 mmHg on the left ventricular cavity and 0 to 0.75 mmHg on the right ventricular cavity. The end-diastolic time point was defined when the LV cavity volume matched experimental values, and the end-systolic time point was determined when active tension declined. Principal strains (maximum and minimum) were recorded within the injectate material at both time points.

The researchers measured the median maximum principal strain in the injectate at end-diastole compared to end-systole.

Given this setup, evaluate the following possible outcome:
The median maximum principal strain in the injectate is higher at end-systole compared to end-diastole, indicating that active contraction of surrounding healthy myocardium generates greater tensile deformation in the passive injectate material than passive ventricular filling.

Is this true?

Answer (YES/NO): YES